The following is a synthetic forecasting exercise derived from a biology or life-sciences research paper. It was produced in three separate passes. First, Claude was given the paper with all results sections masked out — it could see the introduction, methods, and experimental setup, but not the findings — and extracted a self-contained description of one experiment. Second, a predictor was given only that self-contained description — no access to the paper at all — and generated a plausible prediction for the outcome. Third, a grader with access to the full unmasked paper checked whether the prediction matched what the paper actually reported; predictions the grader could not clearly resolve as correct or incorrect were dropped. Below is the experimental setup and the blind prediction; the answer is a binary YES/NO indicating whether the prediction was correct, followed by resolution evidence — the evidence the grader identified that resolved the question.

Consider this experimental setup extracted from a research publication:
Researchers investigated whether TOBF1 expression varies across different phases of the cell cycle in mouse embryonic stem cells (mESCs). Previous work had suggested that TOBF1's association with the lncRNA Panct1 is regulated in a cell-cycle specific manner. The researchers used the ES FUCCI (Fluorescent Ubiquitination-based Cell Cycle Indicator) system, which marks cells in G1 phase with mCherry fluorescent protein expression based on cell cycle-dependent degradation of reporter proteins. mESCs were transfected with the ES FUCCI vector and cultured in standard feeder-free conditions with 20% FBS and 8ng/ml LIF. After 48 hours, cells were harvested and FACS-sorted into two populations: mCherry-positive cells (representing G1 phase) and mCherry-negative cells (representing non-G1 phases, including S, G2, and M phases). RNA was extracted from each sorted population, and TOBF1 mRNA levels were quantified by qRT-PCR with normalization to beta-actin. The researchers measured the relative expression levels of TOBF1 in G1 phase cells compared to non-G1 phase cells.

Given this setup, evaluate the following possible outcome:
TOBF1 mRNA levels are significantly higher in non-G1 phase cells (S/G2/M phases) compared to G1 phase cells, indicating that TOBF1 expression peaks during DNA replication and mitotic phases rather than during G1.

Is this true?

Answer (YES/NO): NO